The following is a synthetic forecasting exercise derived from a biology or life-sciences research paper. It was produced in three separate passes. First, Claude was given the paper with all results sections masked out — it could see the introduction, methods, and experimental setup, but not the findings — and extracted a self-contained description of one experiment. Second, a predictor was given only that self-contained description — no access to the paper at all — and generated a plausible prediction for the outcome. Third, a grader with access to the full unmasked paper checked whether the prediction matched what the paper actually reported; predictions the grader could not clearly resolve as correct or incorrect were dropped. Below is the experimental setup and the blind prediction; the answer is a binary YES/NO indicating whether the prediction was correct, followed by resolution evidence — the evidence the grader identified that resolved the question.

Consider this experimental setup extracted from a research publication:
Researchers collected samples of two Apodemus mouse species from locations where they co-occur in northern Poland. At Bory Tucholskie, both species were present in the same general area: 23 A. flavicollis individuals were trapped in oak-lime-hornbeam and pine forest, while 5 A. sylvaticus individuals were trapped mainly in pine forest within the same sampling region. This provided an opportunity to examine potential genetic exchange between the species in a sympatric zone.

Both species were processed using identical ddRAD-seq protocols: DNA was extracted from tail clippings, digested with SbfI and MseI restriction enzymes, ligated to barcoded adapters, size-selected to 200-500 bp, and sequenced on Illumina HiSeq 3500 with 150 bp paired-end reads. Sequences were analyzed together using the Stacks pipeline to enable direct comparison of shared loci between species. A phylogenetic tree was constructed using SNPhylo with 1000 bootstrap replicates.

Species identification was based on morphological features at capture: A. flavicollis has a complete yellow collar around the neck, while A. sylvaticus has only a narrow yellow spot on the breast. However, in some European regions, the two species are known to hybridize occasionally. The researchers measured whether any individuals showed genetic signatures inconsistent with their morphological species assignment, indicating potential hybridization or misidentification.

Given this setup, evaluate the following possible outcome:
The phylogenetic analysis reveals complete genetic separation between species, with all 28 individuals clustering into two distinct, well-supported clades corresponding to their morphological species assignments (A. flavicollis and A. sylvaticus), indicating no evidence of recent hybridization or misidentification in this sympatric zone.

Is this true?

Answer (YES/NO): NO